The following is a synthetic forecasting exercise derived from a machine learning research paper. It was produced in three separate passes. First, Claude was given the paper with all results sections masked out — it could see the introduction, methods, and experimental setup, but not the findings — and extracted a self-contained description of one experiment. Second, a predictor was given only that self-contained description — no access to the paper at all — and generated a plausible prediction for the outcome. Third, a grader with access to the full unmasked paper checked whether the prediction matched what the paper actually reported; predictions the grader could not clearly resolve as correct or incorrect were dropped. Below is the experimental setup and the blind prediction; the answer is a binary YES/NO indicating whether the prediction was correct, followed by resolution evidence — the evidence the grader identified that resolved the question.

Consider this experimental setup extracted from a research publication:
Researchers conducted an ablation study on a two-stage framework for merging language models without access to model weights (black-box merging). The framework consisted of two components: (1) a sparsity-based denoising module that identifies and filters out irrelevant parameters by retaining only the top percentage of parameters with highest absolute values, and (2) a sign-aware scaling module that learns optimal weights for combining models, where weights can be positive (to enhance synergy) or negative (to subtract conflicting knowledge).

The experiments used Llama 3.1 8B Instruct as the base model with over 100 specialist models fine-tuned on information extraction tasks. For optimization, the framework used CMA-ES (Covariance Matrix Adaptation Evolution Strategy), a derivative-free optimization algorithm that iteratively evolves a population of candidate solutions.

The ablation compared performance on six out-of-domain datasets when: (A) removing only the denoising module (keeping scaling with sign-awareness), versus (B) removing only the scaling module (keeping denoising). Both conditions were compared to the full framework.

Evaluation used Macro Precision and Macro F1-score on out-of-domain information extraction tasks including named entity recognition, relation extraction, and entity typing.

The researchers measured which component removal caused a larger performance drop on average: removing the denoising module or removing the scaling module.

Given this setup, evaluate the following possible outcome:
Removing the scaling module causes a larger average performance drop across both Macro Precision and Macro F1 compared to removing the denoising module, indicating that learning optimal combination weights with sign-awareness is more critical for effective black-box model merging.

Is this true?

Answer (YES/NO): YES